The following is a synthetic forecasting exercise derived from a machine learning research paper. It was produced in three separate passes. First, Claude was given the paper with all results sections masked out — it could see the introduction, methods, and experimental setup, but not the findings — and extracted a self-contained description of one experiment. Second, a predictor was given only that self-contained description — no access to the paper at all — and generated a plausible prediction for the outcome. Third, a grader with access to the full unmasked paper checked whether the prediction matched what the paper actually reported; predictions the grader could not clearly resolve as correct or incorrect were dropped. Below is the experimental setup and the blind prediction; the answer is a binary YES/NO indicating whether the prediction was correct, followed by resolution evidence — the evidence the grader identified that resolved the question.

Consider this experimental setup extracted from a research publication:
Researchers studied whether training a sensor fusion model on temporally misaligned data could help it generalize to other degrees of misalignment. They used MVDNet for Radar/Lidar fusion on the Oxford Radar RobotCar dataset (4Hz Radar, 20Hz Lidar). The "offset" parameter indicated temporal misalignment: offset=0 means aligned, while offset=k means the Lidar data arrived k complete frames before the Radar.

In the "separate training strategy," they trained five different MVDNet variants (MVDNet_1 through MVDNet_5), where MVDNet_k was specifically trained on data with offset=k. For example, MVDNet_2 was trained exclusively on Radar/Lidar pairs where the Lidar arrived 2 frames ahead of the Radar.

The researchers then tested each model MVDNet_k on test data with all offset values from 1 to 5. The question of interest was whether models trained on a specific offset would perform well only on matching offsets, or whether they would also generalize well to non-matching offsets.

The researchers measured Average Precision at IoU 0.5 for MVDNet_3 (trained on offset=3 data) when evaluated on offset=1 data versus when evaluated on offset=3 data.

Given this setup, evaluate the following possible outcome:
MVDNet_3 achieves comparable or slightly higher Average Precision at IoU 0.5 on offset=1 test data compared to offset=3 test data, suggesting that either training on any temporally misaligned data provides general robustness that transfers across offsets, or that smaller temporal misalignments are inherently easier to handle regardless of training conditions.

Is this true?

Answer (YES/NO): NO